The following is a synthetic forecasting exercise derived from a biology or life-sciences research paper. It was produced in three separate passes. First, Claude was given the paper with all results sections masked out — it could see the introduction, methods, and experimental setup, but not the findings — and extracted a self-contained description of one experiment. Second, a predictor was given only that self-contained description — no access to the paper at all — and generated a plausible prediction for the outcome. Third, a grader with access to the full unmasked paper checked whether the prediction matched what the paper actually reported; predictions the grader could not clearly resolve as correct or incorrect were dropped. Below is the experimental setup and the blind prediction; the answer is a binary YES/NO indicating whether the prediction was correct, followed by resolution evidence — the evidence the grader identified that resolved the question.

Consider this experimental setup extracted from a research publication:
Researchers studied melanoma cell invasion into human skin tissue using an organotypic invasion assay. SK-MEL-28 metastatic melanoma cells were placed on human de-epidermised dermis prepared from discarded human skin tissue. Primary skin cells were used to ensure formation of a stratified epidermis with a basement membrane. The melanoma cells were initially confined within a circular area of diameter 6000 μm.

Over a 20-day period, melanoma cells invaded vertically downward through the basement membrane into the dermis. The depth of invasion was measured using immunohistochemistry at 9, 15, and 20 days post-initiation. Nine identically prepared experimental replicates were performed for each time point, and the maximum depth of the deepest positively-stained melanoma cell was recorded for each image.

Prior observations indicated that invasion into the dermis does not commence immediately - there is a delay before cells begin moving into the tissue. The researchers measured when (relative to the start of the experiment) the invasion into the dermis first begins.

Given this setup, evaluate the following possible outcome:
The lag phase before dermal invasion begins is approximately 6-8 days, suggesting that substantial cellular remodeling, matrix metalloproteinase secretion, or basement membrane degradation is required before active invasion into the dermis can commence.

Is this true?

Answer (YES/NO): NO